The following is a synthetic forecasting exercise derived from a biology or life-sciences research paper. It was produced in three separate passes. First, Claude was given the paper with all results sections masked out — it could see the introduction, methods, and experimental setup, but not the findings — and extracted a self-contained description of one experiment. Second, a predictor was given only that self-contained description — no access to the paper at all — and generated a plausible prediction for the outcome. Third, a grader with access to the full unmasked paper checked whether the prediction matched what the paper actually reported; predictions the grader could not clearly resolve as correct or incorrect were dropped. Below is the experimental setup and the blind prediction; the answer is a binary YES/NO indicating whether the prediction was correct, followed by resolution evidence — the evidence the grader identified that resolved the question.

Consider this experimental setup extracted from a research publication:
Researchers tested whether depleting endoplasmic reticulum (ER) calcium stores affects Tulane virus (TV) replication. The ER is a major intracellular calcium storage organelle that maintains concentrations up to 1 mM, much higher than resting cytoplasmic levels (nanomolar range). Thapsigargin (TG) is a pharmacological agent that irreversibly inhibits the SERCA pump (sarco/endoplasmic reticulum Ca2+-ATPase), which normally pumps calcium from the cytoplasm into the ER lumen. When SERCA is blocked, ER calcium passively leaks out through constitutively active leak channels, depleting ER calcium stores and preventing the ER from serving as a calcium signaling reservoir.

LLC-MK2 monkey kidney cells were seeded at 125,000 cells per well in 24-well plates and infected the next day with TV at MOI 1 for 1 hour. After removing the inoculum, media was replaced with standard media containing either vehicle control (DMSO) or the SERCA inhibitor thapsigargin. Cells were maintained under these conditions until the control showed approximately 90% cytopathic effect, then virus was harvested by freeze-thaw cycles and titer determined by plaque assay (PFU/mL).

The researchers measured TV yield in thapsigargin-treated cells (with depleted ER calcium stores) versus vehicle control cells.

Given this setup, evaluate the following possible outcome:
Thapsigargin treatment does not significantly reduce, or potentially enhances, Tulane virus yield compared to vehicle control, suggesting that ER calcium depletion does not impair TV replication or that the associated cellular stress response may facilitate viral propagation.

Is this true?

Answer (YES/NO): NO